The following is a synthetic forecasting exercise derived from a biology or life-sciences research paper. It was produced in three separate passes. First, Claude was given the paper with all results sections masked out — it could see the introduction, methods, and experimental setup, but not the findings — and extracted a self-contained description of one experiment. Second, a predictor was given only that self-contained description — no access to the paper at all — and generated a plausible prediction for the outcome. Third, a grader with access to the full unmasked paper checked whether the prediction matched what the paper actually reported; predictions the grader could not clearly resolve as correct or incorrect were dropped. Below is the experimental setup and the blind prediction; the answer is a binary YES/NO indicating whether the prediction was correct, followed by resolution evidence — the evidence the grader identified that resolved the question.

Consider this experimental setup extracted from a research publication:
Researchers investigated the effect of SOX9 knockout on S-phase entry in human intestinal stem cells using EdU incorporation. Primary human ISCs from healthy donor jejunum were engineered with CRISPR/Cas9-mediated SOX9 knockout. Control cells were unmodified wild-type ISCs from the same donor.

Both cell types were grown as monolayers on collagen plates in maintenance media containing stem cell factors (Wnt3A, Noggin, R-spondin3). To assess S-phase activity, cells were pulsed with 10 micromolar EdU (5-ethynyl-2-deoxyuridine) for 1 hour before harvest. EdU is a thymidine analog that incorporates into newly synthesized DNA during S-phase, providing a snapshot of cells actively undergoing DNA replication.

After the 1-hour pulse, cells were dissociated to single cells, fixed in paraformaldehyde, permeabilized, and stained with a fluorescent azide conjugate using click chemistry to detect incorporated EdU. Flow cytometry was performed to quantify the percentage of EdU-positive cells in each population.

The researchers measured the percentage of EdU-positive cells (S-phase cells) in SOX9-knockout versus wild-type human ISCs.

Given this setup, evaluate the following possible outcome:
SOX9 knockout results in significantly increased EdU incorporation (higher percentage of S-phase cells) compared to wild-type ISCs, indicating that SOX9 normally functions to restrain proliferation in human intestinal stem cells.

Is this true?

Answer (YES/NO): YES